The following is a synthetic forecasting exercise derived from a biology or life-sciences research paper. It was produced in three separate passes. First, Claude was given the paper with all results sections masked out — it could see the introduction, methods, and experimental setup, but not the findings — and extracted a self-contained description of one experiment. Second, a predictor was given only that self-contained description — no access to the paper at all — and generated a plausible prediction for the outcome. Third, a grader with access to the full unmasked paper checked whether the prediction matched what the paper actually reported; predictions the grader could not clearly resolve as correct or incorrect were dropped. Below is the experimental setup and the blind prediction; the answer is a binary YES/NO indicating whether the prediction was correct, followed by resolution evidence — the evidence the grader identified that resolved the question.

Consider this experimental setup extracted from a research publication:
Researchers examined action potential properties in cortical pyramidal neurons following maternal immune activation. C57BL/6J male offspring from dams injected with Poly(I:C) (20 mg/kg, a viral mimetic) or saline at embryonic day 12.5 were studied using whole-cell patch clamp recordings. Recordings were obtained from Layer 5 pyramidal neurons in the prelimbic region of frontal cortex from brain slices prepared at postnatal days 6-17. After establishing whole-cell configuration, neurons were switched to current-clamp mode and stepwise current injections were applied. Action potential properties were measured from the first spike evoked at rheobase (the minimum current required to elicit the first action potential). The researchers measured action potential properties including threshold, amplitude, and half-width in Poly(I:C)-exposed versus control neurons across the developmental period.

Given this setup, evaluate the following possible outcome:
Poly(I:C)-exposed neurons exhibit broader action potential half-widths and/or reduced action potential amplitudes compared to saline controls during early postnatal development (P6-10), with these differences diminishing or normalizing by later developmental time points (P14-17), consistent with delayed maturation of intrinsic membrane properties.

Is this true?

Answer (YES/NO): NO